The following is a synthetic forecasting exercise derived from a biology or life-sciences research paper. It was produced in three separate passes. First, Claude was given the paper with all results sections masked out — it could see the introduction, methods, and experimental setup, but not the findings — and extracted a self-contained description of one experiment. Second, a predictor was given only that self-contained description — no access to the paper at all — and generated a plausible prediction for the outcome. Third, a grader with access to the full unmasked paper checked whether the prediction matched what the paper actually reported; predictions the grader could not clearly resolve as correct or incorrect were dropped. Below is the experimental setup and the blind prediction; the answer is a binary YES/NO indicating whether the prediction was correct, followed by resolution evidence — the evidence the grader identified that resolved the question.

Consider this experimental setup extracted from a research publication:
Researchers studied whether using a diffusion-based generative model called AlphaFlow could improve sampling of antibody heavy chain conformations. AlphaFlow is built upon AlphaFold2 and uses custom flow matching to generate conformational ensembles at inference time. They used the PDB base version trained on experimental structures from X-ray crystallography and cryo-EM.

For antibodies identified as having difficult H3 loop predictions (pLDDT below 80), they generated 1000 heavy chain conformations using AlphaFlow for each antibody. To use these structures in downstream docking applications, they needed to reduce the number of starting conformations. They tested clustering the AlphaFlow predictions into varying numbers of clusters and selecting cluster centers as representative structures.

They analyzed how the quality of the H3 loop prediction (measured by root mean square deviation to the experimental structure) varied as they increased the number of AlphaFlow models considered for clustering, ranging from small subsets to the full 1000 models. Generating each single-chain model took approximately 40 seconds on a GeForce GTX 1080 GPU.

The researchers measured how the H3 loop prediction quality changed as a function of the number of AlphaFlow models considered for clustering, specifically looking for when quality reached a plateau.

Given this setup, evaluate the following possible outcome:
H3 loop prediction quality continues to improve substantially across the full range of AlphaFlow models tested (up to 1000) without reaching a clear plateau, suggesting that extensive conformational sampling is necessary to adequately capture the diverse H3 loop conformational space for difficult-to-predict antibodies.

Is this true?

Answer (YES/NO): NO